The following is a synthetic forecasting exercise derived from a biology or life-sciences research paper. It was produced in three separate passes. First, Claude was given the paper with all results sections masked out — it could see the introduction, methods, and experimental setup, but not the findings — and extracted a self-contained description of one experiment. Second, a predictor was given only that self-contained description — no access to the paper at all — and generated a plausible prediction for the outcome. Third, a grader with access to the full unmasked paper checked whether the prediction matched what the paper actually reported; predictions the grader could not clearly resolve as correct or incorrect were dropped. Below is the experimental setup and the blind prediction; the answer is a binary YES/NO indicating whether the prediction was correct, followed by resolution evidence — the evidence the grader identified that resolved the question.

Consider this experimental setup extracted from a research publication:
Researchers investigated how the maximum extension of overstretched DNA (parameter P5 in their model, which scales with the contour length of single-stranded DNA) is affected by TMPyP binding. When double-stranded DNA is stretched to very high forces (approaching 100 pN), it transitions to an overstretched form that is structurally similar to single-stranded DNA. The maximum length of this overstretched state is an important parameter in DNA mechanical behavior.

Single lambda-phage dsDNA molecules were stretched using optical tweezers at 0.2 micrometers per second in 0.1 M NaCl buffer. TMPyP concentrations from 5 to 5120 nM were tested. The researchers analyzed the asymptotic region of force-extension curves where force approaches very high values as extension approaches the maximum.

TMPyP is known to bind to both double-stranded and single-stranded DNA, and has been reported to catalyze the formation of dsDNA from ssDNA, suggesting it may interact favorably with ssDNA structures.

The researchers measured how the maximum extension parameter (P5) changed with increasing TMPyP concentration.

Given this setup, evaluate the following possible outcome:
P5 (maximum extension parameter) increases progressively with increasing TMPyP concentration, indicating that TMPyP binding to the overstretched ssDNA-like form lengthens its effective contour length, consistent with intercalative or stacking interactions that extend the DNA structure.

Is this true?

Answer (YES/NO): YES